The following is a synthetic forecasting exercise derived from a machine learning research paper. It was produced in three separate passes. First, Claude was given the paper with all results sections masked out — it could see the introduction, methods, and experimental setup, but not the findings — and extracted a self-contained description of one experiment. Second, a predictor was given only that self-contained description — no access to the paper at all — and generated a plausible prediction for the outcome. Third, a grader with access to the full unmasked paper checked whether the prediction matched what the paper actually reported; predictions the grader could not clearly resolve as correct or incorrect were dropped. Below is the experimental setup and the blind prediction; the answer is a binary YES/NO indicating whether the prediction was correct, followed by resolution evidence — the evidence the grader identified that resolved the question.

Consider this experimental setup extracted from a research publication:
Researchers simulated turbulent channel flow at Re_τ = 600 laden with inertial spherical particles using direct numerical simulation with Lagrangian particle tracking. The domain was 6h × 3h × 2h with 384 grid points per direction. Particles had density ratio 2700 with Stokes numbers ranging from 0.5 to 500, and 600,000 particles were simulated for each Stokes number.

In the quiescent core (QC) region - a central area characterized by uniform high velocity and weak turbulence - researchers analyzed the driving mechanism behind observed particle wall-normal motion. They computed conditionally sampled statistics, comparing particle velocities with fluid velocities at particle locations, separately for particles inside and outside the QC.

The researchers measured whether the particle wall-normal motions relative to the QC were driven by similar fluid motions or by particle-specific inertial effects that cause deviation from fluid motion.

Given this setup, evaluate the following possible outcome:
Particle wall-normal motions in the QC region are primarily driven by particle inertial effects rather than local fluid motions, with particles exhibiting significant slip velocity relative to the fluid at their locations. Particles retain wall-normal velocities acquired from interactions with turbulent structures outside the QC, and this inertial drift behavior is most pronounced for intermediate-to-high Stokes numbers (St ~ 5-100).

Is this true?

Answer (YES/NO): NO